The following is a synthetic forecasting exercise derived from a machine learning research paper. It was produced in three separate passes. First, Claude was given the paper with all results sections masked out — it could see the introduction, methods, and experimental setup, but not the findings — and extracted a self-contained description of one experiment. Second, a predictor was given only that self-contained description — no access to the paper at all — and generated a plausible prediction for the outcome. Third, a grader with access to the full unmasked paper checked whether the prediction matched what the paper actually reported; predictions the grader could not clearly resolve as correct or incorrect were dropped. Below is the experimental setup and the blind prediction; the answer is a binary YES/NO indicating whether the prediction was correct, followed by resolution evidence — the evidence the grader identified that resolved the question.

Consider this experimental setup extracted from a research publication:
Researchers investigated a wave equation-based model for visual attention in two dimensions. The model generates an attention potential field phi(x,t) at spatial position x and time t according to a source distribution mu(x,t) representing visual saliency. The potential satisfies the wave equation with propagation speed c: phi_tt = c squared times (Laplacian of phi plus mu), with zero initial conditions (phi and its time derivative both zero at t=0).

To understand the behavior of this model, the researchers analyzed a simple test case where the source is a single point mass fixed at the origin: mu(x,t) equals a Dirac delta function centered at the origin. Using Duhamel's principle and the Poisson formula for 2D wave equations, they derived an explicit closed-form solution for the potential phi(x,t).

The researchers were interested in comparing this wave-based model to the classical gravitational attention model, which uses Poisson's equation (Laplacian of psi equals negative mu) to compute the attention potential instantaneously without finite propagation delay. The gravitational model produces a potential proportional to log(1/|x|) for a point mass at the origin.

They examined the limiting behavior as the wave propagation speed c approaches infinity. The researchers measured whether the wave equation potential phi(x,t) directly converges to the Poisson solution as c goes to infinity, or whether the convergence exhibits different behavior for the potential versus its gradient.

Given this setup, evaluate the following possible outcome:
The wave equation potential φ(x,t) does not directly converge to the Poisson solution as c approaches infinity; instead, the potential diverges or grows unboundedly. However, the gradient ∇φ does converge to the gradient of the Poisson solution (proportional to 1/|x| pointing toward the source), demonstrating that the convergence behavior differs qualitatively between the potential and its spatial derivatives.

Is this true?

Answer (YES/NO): YES